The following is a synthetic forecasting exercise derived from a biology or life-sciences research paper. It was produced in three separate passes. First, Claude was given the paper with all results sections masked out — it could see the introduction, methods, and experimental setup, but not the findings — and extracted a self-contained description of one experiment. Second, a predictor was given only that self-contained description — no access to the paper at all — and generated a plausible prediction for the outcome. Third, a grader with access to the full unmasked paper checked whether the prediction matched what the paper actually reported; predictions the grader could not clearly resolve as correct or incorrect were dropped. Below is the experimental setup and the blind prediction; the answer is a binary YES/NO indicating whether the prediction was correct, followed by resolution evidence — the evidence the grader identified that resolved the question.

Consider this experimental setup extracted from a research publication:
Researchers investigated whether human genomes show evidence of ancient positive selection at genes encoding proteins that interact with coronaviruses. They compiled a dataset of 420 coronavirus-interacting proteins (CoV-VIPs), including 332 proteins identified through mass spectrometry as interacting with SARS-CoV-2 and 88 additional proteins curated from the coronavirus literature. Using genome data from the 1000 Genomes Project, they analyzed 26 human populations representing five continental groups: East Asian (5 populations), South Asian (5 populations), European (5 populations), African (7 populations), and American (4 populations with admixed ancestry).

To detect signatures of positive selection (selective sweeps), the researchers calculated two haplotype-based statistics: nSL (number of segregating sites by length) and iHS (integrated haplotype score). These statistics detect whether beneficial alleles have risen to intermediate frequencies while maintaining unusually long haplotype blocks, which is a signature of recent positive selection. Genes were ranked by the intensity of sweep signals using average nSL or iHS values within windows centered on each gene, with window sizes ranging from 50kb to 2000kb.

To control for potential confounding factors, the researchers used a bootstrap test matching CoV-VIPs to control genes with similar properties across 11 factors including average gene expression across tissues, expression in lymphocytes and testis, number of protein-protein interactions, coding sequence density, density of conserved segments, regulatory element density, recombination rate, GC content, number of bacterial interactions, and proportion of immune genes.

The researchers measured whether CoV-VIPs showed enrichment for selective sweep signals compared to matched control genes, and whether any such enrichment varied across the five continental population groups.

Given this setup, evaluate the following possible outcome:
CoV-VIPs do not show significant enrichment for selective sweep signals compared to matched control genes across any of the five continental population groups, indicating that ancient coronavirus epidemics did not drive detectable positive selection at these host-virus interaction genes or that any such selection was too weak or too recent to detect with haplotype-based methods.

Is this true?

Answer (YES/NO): NO